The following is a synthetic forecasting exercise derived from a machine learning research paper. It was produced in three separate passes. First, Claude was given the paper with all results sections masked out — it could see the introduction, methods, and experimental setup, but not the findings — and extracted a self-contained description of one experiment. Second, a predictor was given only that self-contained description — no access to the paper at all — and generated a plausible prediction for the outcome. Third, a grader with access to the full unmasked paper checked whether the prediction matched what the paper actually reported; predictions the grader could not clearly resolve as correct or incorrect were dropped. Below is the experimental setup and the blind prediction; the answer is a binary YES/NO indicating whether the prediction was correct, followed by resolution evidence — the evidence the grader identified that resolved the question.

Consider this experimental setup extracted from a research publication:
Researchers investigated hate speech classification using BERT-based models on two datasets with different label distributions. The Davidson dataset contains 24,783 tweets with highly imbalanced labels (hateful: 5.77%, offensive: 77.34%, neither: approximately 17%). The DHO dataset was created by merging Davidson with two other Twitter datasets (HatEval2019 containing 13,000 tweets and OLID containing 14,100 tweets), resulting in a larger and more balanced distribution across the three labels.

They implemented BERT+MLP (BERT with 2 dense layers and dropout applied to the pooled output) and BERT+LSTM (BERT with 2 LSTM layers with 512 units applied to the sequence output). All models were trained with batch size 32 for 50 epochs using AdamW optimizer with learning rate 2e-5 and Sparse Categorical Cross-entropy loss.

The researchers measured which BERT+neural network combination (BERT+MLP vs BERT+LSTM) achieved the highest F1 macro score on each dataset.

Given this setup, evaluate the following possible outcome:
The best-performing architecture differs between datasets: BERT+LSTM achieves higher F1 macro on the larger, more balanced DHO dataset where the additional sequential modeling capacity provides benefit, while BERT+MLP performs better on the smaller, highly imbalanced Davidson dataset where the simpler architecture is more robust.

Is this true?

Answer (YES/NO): NO